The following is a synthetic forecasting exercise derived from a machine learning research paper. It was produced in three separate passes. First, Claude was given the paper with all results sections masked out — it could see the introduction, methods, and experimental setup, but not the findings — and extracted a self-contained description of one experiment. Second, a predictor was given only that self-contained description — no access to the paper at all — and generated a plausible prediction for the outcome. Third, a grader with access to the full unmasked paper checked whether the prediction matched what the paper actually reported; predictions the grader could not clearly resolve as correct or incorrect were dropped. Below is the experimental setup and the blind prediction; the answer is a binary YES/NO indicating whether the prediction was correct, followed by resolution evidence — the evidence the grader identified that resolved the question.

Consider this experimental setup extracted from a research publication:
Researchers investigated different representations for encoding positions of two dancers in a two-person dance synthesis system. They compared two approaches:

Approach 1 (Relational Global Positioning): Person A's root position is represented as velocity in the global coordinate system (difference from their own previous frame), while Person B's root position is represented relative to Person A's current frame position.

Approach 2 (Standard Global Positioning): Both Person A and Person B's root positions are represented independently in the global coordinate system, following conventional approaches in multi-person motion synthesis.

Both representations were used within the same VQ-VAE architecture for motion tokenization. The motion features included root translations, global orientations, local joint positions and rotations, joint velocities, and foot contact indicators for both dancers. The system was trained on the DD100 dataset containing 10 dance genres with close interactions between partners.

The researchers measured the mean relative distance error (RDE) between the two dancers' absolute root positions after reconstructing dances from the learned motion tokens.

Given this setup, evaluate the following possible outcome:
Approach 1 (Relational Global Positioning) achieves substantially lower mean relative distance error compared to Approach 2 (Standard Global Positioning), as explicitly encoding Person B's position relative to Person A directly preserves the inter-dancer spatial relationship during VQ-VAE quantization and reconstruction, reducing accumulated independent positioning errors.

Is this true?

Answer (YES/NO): YES